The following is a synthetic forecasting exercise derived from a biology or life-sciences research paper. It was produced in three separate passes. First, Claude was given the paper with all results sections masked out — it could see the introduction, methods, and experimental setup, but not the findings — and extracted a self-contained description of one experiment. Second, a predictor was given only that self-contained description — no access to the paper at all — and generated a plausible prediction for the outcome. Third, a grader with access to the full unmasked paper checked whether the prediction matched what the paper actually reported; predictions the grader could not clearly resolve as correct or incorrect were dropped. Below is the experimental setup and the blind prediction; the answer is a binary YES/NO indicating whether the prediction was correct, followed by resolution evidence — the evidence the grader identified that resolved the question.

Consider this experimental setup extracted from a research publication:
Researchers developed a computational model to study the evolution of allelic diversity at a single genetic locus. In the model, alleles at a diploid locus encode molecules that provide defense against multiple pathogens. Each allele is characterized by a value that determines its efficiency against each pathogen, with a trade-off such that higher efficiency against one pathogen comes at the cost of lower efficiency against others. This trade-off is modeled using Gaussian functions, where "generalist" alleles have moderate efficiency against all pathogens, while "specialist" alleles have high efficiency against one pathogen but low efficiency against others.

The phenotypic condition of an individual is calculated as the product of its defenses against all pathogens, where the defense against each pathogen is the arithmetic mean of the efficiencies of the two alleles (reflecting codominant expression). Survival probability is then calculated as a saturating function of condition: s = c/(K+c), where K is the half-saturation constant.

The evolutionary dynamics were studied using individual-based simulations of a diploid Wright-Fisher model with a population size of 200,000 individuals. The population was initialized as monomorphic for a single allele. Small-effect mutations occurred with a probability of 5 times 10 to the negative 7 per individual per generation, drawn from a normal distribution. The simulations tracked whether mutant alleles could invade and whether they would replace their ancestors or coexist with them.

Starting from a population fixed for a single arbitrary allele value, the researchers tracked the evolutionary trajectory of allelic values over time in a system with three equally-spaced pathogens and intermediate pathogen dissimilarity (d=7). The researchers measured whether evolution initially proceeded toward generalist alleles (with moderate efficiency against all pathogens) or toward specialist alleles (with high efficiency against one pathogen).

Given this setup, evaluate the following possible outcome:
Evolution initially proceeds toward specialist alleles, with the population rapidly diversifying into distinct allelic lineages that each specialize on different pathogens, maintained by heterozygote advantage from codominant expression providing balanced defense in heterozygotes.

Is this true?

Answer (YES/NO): NO